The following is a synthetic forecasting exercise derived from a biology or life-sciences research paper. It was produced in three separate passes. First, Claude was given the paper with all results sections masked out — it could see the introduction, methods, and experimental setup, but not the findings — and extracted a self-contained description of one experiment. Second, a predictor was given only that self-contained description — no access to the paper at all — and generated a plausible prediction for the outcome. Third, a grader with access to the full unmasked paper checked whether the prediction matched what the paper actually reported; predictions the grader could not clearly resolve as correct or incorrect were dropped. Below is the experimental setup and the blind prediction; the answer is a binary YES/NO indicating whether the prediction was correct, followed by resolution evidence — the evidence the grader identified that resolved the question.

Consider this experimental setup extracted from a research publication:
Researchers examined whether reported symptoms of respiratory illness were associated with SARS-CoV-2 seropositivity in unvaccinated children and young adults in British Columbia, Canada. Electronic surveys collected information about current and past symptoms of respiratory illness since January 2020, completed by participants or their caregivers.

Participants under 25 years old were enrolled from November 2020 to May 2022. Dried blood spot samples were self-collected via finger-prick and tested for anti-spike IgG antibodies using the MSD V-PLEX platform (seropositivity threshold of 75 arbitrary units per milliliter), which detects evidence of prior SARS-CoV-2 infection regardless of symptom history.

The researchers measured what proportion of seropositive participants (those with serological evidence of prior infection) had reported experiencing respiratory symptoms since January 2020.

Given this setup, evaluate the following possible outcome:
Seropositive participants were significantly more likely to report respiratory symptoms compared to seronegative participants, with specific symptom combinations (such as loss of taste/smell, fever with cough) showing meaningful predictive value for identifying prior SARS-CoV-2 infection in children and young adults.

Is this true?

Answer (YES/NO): NO